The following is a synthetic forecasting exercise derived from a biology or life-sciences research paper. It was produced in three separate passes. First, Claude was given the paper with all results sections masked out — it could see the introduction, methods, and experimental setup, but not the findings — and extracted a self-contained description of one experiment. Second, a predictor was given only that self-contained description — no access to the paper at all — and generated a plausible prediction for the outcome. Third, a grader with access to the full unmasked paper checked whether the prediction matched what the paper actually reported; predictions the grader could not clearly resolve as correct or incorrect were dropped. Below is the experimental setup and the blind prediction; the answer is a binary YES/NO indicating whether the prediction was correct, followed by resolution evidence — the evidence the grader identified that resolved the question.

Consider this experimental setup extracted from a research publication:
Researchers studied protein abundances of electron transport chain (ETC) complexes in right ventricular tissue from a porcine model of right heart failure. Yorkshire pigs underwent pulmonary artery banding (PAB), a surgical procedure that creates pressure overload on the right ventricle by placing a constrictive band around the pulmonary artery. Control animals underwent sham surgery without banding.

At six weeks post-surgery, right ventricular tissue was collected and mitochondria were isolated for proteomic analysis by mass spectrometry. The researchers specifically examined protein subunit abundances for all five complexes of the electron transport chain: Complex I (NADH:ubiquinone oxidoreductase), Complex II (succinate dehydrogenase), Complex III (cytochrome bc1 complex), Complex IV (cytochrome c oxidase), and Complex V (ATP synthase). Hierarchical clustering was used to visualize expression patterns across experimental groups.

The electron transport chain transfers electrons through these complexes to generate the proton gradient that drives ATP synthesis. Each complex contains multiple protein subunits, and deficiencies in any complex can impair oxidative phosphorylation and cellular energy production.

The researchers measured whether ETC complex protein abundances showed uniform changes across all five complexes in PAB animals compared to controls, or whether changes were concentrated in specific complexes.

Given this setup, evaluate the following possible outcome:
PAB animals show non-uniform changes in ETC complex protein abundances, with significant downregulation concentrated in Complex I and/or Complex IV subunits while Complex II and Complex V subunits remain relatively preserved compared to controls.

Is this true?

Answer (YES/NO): NO